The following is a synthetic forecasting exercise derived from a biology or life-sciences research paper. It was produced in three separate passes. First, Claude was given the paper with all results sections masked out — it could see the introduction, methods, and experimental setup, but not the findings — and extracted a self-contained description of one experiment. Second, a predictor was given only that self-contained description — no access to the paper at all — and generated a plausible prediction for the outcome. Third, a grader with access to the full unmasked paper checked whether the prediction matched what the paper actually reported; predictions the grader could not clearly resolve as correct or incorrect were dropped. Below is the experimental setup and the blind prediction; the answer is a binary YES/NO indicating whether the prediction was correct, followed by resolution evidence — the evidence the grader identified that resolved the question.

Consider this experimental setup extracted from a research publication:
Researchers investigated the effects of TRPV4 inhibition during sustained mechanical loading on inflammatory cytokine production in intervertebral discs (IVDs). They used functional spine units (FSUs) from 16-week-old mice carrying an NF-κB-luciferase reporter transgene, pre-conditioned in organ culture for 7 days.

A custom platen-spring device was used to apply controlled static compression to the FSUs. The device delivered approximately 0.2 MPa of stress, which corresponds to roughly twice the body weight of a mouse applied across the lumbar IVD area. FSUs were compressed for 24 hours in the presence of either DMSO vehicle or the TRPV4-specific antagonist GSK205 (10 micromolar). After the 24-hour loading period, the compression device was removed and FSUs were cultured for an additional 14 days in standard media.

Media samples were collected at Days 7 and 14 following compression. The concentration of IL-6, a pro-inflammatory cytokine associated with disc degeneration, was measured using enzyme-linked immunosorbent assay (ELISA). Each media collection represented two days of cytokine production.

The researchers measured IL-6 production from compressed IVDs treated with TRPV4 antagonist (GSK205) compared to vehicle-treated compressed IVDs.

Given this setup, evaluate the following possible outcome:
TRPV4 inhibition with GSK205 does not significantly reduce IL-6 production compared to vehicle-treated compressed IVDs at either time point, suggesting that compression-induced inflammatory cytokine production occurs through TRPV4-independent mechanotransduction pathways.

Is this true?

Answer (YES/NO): NO